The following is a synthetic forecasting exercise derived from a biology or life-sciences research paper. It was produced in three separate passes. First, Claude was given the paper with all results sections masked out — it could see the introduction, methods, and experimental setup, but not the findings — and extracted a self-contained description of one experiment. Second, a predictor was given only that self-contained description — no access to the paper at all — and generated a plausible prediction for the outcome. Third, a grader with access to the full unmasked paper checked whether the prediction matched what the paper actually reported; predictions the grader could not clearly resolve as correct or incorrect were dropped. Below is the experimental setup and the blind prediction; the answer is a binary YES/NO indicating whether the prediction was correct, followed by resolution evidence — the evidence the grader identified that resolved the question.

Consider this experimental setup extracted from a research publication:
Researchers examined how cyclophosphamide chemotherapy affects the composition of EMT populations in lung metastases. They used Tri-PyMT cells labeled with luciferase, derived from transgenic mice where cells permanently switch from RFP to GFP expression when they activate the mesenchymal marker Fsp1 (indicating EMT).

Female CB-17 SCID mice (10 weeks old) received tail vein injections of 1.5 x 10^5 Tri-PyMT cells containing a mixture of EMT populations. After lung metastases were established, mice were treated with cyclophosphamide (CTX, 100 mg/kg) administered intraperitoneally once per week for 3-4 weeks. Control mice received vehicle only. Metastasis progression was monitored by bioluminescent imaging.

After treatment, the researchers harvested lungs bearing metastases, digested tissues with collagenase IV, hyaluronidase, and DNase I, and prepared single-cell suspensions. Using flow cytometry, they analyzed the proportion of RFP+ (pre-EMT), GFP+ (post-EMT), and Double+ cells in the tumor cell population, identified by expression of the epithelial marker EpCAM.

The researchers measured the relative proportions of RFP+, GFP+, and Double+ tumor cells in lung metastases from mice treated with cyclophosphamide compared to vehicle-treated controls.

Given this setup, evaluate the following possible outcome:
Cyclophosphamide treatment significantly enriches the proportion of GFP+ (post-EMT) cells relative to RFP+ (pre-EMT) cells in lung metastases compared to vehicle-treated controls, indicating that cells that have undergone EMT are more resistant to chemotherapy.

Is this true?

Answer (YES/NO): YES